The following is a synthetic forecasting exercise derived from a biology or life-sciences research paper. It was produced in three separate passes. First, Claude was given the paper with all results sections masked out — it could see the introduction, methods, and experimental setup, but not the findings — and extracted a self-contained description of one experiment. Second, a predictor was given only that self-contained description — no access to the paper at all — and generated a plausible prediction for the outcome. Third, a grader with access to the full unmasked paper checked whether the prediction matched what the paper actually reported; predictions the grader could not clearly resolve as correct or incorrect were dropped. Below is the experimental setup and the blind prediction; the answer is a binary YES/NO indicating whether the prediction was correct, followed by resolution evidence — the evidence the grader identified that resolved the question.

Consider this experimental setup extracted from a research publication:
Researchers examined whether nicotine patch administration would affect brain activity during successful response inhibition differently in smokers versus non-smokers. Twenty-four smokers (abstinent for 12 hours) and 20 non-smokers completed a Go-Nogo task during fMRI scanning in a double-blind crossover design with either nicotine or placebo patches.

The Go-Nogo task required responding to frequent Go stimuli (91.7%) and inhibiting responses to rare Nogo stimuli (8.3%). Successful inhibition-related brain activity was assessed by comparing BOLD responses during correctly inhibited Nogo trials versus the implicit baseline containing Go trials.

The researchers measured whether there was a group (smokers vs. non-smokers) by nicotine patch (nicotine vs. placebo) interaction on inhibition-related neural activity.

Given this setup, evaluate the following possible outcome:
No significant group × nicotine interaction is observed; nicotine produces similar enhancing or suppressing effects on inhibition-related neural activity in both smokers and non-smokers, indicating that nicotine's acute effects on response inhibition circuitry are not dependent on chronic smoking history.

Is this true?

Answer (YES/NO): YES